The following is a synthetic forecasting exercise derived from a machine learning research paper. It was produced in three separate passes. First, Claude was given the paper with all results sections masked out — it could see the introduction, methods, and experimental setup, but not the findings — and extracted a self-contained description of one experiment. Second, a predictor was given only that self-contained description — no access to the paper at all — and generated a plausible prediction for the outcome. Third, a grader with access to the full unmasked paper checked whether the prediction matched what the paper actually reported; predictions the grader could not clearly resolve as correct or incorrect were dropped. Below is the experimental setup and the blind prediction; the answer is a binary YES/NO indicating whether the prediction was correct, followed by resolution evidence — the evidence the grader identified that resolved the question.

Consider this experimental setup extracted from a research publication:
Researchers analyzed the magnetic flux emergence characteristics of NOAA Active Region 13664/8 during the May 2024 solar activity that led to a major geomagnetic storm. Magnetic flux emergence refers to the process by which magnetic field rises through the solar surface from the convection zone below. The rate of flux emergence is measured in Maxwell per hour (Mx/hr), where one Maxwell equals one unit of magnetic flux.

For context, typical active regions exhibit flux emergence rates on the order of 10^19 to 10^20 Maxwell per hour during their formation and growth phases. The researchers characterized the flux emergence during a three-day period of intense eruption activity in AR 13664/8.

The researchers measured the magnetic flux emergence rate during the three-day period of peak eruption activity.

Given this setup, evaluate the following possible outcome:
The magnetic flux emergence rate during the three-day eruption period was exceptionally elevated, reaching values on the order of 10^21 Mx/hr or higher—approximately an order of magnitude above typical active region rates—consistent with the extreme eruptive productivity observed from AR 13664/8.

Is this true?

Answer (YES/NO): YES